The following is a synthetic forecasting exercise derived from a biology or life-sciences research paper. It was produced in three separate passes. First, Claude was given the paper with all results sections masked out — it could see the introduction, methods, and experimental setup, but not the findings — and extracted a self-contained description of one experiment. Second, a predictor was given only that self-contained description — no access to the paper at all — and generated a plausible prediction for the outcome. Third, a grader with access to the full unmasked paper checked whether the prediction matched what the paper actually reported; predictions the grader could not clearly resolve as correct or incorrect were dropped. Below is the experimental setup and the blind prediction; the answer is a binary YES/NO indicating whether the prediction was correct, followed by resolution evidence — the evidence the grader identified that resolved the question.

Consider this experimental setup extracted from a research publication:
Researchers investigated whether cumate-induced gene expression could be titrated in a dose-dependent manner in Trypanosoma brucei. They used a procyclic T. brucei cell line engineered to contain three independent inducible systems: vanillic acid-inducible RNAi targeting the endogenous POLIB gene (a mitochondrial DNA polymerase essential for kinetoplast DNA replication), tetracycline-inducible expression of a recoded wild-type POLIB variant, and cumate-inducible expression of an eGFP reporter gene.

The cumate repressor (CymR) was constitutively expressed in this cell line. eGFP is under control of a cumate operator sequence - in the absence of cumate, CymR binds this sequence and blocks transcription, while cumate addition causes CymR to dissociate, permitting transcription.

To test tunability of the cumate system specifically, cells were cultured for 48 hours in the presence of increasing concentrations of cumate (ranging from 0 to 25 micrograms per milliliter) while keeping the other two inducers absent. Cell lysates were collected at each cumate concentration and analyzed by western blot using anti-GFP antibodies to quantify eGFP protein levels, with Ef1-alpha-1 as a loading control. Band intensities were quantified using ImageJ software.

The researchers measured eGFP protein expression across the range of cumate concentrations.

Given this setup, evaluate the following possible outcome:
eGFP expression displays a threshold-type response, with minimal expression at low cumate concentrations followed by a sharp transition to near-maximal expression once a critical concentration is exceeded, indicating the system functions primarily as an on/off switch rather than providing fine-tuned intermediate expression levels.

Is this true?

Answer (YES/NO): NO